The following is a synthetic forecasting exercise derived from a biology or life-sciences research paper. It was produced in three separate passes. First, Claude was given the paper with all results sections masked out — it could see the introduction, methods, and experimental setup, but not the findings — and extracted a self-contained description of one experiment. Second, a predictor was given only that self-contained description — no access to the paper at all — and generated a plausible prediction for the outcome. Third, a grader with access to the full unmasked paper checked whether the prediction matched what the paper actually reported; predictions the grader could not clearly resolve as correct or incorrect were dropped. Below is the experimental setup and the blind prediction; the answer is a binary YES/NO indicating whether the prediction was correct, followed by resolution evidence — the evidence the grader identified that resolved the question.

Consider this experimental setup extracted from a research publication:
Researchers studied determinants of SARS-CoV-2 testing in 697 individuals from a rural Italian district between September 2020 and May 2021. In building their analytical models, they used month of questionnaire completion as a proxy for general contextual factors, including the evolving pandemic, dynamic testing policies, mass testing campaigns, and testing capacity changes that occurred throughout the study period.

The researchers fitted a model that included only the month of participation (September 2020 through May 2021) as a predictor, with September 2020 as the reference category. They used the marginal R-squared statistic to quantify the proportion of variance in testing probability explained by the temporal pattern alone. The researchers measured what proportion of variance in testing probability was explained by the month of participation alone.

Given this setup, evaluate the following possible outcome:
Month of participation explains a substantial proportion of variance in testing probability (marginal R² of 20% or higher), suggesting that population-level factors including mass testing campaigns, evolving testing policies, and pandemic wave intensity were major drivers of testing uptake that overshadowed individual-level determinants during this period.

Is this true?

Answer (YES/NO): NO